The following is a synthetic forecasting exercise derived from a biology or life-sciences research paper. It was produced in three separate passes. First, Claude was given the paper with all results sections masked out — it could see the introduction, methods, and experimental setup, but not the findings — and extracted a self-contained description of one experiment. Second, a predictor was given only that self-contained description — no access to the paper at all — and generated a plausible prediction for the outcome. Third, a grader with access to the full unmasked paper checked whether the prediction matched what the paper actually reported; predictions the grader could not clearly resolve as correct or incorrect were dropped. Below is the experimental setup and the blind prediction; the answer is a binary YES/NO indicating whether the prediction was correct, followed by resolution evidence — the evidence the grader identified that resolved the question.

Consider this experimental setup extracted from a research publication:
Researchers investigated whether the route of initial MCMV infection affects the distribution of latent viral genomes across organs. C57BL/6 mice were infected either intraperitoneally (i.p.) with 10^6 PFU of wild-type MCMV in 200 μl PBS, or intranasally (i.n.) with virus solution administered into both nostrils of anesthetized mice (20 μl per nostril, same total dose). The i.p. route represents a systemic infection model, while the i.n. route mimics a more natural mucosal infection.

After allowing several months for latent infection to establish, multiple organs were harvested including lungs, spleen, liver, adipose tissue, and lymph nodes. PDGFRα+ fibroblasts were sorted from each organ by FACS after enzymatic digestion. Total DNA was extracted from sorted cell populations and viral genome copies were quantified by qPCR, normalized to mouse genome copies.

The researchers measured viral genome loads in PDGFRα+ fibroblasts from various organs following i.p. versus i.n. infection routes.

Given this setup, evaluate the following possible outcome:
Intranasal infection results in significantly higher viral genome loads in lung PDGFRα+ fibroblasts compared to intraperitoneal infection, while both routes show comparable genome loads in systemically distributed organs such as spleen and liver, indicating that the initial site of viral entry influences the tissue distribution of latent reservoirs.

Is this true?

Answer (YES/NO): NO